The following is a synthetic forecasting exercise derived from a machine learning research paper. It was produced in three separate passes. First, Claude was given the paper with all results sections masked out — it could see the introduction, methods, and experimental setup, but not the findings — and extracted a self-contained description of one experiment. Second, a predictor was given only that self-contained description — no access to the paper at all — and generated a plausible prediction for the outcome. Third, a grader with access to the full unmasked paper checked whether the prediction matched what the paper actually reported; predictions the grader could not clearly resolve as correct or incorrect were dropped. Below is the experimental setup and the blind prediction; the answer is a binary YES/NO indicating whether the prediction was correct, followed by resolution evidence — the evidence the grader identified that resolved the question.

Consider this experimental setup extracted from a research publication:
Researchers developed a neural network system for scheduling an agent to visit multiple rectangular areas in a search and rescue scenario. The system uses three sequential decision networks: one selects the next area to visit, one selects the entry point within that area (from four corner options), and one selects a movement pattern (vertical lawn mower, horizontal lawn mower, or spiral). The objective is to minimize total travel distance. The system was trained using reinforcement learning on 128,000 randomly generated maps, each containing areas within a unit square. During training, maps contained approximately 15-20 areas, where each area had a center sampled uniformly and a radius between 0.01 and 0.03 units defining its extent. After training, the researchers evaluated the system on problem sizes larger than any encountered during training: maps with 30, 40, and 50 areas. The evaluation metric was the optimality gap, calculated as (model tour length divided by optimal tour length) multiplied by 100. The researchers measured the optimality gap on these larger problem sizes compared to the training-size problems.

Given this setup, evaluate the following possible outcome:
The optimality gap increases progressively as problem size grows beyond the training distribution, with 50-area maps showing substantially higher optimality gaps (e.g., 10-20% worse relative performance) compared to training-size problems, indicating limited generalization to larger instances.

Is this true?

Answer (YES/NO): NO